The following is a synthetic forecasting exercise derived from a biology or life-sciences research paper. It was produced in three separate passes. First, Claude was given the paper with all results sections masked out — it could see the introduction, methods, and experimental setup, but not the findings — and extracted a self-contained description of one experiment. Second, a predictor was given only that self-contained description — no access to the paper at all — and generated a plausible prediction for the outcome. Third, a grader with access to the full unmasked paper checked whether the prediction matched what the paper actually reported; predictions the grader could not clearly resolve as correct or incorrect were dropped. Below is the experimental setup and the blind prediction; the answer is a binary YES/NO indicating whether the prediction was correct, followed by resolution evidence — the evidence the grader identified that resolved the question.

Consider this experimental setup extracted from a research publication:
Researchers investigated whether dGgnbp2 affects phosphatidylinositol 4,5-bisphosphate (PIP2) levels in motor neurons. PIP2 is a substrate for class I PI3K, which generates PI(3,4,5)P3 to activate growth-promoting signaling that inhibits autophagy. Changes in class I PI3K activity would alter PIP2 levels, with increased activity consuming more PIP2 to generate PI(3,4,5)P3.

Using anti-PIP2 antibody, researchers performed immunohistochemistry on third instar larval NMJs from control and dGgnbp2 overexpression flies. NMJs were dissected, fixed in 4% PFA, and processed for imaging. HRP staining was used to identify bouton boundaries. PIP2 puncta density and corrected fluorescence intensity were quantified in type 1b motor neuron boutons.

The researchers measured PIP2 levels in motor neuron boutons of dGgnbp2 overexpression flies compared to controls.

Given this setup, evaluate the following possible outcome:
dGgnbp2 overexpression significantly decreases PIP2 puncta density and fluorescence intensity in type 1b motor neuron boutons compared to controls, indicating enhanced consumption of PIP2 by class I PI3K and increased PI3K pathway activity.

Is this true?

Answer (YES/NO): YES